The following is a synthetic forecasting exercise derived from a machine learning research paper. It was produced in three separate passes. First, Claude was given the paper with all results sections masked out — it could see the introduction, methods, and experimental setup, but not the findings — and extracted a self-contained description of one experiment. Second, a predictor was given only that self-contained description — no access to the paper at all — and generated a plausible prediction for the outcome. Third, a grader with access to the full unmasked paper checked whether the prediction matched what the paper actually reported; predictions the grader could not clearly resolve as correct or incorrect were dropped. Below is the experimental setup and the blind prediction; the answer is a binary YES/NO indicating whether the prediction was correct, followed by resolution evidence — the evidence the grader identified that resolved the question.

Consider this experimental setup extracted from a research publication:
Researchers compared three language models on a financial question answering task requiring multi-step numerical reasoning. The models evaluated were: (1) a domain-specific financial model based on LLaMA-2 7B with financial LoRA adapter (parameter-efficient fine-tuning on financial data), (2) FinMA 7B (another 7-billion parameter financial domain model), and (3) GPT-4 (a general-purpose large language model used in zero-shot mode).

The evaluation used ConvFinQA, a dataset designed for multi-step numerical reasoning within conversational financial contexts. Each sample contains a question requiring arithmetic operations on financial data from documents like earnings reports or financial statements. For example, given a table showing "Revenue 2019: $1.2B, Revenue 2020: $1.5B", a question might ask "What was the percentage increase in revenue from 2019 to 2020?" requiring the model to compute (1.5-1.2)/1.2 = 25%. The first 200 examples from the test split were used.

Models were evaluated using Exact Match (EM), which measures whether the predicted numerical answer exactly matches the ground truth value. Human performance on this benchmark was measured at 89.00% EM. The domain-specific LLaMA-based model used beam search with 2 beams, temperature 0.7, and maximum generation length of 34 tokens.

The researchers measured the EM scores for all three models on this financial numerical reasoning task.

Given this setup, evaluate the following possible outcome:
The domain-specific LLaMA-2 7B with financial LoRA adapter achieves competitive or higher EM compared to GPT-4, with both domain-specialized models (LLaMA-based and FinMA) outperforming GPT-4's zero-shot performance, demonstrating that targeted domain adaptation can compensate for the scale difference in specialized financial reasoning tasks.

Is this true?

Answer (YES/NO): NO